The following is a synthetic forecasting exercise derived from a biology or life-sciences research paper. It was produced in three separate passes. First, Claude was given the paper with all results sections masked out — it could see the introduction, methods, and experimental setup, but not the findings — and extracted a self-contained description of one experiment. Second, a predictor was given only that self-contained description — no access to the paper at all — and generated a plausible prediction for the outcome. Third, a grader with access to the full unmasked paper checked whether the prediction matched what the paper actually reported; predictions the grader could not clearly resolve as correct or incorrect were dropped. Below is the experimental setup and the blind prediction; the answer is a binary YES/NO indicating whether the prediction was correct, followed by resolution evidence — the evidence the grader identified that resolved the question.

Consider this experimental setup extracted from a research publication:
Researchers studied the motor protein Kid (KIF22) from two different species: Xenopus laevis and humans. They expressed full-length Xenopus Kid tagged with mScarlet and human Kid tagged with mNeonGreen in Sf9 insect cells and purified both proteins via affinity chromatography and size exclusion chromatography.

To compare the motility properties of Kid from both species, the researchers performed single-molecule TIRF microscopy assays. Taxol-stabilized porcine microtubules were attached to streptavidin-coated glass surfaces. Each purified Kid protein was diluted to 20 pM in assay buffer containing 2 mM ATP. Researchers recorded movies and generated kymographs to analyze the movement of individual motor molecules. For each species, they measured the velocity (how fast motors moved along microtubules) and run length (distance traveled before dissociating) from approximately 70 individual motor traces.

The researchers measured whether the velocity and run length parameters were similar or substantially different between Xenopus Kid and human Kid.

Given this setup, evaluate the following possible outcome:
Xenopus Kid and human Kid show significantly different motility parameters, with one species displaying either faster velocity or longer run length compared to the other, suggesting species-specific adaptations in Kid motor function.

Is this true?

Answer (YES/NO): NO